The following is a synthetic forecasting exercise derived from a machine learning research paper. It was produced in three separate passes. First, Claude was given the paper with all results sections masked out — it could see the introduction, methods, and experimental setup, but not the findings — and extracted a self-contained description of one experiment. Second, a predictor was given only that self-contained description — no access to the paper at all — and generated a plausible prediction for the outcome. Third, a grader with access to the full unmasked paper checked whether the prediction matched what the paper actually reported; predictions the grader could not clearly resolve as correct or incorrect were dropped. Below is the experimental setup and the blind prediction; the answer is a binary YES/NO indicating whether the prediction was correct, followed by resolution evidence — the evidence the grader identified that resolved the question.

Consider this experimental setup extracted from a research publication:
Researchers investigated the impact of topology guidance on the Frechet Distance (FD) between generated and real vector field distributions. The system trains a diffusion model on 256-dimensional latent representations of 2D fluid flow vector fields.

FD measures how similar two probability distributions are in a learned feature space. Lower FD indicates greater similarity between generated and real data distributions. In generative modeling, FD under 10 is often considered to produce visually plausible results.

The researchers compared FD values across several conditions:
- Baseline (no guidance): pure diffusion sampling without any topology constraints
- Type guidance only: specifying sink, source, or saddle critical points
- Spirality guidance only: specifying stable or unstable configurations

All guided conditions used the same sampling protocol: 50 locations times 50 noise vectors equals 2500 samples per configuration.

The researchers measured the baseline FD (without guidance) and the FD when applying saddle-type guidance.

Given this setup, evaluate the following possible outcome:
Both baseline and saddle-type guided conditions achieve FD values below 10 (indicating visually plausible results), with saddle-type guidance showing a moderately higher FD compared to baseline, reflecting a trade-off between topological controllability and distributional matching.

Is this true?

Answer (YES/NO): YES